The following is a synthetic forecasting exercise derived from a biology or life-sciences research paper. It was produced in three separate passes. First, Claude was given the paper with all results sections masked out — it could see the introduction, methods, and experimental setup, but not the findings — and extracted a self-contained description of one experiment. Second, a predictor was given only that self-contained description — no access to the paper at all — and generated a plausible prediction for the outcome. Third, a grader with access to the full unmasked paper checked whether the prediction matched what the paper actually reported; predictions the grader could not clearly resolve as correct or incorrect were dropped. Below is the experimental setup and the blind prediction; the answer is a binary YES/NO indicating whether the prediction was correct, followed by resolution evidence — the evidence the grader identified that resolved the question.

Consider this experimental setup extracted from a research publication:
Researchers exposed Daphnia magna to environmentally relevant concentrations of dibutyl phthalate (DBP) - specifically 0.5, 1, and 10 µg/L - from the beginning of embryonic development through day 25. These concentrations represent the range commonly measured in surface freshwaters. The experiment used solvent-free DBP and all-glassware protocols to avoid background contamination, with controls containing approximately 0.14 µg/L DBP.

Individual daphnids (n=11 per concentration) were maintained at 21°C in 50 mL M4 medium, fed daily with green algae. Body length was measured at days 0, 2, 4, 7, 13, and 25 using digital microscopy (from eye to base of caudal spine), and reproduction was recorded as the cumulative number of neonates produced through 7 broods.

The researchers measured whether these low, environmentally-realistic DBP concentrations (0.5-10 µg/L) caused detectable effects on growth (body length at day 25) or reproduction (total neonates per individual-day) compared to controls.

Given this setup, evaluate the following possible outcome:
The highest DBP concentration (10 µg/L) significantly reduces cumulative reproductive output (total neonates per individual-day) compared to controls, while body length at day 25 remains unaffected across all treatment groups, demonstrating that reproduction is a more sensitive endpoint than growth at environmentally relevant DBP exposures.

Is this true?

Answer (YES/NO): NO